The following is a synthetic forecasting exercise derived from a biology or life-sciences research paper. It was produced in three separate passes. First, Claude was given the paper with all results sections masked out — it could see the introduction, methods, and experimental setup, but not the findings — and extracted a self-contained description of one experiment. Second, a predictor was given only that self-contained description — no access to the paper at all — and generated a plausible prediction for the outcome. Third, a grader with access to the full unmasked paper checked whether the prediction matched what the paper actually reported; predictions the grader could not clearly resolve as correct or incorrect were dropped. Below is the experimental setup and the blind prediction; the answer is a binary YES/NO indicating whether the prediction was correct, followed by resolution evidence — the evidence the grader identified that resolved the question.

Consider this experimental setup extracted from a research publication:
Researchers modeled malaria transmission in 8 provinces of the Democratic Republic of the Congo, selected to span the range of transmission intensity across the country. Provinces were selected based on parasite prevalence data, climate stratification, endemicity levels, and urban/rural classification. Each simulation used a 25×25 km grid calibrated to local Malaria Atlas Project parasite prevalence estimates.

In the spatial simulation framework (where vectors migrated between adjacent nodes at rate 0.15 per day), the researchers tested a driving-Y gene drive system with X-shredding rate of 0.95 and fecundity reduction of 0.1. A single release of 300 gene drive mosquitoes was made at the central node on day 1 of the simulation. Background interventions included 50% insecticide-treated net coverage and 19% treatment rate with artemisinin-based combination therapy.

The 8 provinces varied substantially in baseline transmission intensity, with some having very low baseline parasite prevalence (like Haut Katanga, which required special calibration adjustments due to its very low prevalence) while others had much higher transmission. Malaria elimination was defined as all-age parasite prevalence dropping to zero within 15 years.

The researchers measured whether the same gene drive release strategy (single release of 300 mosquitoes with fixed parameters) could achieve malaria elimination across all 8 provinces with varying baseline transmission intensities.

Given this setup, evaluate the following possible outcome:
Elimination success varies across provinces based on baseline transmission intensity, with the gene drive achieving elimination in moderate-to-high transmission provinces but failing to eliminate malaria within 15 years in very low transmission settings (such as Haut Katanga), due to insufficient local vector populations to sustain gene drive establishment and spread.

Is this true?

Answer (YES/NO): NO